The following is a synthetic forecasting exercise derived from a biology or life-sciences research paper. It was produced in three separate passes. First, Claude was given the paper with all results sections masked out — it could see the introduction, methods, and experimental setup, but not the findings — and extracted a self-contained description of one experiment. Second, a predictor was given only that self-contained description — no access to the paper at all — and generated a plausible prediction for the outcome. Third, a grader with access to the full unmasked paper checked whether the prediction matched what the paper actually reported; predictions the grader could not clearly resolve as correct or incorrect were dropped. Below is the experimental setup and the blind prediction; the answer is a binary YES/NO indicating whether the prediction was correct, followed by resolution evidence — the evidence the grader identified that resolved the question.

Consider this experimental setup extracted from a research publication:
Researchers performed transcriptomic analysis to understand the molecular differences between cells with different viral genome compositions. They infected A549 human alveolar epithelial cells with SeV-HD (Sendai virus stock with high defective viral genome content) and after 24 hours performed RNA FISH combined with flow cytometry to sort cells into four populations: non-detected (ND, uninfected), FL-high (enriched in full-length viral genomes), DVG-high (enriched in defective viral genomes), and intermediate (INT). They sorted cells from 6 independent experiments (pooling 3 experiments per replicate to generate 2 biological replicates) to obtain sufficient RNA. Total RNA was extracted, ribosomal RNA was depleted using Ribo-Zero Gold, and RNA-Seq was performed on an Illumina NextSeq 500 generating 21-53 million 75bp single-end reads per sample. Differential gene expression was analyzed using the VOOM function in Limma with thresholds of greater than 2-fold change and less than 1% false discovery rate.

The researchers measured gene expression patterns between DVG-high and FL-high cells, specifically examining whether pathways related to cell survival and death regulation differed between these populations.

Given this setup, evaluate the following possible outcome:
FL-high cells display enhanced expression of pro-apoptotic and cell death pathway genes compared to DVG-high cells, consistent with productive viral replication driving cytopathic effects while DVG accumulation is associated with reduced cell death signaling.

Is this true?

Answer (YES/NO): NO